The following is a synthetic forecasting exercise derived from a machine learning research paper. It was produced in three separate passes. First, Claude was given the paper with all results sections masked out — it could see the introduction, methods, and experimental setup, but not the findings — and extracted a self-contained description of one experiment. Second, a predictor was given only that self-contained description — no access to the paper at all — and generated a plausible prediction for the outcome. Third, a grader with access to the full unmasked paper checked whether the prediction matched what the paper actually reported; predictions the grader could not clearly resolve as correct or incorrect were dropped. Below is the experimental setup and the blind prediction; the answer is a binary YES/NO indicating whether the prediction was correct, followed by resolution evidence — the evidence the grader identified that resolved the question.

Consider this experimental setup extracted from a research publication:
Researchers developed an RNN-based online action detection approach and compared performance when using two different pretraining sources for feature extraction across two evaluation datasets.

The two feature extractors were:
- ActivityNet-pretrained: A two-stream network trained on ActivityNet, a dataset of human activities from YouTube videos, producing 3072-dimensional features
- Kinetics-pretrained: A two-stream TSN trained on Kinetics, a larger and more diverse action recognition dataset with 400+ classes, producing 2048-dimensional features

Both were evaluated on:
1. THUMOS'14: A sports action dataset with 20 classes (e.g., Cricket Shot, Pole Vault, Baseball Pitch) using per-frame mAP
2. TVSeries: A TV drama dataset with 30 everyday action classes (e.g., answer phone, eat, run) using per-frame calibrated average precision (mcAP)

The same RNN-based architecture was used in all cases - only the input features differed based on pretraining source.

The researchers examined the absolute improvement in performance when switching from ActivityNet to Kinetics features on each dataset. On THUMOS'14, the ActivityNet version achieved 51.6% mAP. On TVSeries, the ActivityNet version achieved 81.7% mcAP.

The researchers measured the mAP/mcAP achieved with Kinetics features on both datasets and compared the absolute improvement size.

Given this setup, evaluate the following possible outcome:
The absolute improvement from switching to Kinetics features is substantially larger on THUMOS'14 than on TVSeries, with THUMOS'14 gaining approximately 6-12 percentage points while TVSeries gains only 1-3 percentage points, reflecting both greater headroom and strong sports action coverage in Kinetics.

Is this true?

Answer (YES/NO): YES